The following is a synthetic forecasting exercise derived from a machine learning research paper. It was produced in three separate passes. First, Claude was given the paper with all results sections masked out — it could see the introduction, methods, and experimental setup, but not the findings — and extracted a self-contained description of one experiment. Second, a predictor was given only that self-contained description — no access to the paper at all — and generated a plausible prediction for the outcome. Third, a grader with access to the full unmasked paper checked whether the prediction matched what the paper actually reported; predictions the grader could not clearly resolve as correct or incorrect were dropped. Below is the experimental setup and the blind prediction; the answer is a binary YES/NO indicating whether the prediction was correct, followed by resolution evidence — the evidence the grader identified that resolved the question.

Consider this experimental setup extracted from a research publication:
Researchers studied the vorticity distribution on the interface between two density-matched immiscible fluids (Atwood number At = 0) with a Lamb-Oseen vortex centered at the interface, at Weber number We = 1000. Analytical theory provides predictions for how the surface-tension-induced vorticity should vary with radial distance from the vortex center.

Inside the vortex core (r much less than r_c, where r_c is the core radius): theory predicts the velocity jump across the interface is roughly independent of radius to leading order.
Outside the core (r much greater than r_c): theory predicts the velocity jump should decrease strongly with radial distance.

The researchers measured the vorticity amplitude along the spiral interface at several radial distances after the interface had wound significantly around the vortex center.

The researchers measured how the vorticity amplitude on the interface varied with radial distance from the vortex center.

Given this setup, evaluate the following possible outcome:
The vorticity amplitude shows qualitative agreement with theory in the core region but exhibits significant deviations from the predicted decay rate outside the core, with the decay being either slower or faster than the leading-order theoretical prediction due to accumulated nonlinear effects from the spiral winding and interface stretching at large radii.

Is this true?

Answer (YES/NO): NO